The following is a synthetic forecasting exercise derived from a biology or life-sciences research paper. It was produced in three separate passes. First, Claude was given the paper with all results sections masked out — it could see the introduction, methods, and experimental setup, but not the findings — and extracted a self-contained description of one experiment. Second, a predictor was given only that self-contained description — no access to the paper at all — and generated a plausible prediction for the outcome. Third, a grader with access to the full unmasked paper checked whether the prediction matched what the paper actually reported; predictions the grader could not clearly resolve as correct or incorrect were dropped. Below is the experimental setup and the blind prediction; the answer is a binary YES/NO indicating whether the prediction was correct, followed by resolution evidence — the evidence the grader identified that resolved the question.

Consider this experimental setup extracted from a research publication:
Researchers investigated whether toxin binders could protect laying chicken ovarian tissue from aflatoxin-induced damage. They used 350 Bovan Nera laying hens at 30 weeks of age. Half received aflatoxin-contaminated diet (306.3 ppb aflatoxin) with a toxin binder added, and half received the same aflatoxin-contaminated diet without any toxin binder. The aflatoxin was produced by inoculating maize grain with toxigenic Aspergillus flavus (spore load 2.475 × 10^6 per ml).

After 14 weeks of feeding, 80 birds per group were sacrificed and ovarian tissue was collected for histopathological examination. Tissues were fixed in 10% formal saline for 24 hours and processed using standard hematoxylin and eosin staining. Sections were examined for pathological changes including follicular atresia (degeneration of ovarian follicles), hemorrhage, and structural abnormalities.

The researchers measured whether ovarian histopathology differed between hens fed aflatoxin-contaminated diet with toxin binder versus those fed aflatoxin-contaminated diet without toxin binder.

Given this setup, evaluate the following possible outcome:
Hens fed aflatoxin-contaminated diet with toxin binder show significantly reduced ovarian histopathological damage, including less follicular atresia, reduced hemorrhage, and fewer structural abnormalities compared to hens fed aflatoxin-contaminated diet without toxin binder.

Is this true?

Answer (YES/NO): NO